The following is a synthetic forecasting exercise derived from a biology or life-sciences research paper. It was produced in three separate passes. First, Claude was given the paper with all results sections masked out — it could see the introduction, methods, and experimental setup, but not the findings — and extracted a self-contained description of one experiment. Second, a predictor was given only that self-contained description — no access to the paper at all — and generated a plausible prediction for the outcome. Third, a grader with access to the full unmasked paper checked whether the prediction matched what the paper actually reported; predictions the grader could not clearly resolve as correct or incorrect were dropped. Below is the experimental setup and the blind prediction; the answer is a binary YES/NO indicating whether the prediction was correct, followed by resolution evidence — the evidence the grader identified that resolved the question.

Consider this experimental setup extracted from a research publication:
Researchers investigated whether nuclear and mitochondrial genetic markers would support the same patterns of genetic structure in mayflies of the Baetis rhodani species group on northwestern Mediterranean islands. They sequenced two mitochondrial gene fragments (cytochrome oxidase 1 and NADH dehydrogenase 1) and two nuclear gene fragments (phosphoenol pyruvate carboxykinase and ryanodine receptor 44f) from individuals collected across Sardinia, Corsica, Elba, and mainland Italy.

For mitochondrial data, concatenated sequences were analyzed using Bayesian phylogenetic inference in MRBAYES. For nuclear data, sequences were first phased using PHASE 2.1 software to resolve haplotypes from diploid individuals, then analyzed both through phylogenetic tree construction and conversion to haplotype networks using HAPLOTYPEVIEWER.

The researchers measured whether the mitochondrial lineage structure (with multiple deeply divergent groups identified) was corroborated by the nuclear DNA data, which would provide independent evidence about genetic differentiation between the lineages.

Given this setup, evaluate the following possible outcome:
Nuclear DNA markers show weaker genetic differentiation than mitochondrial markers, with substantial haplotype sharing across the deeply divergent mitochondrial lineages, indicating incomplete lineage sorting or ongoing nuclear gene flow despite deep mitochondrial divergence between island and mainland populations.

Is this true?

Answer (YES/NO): NO